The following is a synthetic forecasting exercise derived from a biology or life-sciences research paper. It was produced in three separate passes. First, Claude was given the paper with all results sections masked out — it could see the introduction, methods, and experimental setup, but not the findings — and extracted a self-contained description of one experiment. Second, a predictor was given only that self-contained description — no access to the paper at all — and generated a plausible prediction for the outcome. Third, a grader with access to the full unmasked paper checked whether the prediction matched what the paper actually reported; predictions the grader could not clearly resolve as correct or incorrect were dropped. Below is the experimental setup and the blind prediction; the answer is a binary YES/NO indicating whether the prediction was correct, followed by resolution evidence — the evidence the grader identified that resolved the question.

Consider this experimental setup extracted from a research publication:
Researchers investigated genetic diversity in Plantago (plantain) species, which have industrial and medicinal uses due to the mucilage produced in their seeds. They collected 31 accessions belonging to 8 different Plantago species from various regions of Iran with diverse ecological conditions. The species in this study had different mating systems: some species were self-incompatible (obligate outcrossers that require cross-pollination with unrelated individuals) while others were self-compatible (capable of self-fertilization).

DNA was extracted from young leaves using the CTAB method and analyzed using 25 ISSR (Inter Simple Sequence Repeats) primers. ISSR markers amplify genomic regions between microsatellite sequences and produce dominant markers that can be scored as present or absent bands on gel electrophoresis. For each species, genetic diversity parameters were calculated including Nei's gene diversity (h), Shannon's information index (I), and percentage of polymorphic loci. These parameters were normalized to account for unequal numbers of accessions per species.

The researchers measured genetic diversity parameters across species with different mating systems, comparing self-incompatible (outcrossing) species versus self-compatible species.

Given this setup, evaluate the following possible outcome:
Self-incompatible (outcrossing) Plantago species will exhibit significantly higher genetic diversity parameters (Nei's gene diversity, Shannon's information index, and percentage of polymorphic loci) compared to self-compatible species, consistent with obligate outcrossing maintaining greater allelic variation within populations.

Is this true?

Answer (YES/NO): NO